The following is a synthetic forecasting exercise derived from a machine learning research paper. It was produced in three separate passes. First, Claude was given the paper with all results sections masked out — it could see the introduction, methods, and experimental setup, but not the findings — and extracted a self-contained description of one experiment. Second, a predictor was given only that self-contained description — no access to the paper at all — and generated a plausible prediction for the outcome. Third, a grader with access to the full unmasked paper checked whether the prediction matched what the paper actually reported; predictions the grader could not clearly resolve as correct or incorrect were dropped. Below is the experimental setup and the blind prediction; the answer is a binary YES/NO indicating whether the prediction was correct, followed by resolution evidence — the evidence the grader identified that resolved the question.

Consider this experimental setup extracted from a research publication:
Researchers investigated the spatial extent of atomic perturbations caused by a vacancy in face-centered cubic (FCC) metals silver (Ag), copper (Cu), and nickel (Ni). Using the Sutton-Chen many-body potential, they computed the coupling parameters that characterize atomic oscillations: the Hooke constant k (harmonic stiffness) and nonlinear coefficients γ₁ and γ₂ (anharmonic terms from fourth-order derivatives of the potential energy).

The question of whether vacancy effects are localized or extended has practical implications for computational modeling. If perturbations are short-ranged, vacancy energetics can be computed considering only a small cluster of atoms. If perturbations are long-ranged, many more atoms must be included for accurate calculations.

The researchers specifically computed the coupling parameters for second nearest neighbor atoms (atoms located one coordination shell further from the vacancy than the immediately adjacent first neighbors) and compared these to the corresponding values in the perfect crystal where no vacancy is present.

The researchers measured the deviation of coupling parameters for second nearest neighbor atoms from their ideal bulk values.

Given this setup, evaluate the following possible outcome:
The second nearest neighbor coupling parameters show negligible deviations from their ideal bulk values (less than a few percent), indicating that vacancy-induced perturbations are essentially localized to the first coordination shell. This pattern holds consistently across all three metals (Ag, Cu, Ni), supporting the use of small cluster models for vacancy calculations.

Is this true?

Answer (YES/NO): YES